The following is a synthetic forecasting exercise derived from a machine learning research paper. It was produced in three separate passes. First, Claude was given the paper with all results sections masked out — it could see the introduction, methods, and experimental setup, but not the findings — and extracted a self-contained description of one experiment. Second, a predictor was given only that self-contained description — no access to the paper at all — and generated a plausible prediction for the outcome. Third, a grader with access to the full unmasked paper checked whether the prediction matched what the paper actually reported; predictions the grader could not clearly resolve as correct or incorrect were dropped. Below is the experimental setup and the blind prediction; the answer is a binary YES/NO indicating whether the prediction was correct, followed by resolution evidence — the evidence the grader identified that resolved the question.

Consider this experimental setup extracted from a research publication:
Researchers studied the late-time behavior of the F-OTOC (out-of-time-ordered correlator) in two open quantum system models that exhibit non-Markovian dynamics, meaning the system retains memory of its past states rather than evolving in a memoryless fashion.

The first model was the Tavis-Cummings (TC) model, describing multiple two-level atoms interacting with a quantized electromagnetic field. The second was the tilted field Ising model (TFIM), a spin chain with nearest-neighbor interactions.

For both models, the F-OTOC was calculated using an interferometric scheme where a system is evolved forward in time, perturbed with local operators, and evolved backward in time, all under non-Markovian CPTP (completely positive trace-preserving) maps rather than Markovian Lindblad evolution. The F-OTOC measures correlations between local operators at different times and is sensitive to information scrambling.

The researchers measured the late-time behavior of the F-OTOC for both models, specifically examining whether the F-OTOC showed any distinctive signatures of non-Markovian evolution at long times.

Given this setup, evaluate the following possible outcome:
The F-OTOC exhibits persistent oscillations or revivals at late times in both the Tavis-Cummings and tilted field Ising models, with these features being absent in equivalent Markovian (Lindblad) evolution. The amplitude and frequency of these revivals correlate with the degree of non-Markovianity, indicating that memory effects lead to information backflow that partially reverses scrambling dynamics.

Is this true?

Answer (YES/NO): NO